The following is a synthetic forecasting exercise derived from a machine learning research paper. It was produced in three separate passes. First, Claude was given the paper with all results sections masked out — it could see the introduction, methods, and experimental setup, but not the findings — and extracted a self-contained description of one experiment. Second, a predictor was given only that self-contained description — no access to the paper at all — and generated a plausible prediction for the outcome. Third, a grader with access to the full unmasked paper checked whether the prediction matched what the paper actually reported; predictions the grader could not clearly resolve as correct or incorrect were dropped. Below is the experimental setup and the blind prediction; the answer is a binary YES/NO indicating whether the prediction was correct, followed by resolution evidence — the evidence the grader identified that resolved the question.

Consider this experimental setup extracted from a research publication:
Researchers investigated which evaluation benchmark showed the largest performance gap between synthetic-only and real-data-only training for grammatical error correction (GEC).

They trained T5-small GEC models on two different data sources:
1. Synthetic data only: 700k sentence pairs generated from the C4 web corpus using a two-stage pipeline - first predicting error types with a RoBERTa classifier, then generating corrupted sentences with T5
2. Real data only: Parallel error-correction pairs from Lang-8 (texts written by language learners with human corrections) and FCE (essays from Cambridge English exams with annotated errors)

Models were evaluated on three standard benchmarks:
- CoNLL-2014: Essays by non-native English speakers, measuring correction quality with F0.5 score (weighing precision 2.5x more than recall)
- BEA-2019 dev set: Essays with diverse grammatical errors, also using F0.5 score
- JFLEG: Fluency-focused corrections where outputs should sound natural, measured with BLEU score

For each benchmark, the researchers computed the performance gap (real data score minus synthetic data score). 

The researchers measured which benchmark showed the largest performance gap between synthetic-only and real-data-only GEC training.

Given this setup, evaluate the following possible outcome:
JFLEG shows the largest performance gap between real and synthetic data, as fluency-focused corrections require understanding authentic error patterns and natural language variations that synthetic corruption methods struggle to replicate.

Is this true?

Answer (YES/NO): NO